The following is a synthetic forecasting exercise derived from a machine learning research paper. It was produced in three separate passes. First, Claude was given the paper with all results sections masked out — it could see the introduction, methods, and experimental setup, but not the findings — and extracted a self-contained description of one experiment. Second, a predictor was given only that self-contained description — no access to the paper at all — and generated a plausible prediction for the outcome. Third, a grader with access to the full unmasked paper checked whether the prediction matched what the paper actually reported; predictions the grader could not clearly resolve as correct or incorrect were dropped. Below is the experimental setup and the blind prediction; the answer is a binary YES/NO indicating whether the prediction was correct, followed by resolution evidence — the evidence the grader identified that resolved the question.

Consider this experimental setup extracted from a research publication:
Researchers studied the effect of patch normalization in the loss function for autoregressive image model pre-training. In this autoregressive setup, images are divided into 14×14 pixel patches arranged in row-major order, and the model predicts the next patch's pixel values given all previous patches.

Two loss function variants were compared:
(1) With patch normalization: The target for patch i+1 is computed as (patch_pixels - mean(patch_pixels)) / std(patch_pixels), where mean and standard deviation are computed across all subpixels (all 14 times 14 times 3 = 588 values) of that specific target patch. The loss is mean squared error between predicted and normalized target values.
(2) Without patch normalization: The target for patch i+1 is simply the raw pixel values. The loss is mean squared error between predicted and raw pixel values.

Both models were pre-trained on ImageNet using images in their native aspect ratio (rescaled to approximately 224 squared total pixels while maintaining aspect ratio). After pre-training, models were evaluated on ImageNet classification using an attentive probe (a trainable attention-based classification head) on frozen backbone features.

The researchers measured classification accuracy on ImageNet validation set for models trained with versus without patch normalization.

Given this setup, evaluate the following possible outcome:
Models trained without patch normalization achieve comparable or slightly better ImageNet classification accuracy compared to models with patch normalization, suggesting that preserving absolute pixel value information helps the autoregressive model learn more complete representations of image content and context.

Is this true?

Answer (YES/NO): NO